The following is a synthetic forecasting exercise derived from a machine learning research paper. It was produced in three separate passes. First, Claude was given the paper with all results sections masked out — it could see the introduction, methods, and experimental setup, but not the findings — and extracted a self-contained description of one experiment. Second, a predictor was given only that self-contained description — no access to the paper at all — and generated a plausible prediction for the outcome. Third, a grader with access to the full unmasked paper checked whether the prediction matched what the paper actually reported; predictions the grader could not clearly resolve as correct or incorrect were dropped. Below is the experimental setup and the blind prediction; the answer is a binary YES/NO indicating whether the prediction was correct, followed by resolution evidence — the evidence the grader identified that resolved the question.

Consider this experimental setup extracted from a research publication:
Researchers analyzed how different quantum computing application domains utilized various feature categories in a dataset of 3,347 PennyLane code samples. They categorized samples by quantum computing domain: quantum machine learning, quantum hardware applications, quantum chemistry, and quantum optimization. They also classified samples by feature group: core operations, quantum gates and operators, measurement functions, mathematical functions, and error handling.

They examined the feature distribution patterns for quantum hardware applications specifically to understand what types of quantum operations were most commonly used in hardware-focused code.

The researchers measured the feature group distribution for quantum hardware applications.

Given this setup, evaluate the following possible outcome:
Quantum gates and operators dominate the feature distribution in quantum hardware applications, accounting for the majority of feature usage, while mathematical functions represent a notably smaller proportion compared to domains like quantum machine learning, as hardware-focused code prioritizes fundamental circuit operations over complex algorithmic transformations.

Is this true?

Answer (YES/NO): NO